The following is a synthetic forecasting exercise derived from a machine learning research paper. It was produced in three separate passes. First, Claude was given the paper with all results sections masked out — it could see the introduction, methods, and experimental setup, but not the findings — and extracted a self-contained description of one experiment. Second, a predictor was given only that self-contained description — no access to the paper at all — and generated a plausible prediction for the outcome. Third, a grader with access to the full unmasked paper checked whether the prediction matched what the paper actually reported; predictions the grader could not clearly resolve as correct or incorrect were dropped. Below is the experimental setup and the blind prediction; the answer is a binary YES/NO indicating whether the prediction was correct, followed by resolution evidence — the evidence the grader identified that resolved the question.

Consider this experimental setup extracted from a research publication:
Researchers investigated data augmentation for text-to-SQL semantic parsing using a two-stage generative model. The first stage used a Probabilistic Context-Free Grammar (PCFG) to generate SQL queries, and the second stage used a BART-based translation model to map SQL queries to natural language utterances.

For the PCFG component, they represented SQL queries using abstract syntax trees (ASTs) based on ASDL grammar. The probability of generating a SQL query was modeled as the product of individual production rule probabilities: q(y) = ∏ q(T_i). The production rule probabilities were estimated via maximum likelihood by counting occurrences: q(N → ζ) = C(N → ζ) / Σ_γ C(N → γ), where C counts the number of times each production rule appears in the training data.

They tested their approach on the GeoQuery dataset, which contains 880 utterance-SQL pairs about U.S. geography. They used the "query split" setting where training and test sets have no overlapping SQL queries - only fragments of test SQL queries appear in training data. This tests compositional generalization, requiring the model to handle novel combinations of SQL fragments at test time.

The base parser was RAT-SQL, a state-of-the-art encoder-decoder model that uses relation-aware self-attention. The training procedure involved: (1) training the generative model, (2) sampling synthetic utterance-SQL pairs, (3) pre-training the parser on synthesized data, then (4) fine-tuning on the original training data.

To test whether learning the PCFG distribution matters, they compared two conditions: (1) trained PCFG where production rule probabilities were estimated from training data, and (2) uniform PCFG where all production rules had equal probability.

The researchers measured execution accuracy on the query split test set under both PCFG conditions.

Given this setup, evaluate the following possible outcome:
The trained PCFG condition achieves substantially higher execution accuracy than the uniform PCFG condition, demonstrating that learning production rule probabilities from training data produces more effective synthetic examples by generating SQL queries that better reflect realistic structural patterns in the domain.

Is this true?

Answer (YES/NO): NO